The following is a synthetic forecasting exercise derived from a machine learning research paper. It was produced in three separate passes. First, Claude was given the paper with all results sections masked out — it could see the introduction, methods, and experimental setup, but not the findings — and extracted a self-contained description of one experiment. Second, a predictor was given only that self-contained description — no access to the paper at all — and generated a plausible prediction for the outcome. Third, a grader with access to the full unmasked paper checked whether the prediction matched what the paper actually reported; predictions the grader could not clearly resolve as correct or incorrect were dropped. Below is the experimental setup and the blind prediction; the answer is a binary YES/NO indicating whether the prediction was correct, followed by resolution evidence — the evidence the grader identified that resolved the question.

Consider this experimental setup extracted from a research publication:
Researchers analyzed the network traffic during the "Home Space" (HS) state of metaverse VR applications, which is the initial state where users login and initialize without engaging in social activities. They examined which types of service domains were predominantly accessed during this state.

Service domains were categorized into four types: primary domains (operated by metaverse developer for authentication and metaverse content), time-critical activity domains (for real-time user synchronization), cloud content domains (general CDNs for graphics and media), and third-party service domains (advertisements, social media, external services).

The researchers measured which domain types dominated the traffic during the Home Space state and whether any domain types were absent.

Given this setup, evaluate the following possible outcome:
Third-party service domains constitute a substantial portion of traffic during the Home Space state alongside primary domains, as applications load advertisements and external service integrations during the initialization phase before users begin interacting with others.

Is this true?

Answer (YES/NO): NO